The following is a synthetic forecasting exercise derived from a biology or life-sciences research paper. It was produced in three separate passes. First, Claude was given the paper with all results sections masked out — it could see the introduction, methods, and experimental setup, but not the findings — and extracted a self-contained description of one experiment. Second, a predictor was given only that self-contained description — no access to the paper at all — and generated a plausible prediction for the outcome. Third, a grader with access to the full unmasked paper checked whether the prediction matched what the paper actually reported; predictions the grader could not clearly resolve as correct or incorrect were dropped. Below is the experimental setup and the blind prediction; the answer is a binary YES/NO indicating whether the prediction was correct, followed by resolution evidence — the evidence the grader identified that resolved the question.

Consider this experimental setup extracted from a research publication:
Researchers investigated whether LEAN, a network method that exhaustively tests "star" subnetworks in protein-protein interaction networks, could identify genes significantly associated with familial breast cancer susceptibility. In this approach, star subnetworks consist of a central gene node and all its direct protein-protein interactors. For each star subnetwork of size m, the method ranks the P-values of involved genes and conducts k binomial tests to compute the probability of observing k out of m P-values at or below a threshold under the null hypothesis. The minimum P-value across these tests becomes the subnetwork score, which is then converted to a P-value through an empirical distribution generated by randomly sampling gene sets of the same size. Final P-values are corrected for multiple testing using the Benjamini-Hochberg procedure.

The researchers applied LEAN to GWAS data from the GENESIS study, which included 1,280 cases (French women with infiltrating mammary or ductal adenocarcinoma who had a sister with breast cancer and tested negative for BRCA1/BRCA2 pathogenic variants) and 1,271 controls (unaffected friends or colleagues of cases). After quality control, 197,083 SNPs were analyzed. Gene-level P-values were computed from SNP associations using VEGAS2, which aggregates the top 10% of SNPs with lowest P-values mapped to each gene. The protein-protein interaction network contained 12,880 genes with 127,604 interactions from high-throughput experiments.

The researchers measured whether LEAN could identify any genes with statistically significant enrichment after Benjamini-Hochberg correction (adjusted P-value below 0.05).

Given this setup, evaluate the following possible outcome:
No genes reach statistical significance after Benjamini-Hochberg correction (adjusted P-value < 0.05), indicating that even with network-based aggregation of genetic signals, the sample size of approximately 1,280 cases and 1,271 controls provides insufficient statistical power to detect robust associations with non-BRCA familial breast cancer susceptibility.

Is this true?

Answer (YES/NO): YES